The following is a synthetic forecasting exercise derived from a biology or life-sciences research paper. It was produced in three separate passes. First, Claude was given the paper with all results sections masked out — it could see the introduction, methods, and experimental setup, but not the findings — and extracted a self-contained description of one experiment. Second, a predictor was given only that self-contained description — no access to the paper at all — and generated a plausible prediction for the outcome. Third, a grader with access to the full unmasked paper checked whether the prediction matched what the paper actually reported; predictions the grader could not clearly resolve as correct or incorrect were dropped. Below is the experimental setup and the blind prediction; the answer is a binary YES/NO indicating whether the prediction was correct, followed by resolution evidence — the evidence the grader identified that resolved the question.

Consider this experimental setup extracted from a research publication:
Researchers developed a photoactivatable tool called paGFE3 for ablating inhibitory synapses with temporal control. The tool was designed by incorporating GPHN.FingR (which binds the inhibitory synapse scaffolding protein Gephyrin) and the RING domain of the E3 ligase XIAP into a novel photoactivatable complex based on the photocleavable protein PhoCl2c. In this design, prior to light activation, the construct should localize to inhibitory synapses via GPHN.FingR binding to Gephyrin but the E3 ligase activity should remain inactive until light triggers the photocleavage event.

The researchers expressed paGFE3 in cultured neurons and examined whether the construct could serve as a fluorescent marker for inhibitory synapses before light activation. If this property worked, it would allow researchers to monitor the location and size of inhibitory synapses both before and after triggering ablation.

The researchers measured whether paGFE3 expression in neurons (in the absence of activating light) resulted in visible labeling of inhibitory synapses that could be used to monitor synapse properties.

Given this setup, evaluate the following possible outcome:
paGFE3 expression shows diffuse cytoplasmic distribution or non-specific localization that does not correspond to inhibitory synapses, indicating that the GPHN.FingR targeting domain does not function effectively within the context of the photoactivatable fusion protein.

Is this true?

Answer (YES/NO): NO